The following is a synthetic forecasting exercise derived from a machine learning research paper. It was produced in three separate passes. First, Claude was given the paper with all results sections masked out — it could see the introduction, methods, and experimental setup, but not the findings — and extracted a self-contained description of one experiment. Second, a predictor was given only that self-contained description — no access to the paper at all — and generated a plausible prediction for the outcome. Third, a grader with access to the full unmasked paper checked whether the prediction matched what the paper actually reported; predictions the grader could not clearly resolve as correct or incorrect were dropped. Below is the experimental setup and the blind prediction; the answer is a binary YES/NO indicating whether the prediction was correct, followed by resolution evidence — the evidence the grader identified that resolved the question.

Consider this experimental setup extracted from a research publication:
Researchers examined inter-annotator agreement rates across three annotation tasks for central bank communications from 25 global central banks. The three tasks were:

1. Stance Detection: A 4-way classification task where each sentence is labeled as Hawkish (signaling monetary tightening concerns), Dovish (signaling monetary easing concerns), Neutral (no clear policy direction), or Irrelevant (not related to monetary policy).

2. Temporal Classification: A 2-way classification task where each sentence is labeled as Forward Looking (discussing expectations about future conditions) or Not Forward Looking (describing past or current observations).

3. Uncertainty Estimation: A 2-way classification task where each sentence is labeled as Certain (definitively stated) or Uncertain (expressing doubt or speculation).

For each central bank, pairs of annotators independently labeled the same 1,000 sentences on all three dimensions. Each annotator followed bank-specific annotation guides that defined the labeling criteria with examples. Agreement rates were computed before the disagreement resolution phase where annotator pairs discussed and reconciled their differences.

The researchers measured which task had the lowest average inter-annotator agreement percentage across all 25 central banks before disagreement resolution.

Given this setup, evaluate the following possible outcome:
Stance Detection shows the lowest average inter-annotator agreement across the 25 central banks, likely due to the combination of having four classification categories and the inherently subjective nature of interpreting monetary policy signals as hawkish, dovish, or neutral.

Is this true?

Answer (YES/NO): YES